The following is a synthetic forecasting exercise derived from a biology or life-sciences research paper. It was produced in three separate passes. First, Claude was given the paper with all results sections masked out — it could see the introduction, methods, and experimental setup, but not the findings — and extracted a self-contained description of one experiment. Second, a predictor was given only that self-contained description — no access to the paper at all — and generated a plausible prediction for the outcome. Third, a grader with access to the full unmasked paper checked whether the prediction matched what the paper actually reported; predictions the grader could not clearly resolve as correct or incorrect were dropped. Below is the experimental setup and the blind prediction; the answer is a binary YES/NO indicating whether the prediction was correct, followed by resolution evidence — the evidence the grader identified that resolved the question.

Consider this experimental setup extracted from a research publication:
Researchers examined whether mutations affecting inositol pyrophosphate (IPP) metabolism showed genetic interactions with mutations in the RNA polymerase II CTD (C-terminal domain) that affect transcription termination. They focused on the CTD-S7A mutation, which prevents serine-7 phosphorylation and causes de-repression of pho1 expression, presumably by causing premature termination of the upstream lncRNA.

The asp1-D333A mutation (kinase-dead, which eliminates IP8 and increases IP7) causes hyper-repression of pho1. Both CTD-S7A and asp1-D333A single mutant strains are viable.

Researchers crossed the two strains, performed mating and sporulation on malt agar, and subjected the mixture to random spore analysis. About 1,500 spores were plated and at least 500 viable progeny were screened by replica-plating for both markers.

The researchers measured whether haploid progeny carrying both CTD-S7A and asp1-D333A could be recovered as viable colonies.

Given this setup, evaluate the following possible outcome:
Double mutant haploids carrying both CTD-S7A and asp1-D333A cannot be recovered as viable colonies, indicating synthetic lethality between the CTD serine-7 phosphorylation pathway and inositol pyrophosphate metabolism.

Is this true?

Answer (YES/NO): NO